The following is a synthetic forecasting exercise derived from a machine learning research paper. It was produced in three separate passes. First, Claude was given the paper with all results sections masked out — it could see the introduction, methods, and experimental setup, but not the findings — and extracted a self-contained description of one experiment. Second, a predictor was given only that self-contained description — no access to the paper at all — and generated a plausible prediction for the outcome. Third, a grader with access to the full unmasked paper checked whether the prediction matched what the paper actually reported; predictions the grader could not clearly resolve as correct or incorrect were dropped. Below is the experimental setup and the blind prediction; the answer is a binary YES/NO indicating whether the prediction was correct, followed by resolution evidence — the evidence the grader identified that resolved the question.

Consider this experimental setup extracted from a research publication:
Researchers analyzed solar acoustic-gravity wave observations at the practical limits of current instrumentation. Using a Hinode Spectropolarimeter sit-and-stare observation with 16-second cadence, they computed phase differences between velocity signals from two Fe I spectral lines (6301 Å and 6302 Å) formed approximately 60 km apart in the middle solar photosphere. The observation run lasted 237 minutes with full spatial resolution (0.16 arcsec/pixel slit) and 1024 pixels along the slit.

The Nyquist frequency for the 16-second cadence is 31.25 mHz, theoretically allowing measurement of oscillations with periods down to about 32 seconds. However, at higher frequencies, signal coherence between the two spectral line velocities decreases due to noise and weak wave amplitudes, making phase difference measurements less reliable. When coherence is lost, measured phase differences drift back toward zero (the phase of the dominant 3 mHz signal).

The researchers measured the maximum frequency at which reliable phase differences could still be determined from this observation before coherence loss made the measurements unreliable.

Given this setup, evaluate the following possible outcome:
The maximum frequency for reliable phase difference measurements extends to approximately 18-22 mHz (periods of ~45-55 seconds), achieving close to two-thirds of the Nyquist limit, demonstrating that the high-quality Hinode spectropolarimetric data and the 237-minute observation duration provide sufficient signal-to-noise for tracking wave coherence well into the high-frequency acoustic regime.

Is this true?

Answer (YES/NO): NO